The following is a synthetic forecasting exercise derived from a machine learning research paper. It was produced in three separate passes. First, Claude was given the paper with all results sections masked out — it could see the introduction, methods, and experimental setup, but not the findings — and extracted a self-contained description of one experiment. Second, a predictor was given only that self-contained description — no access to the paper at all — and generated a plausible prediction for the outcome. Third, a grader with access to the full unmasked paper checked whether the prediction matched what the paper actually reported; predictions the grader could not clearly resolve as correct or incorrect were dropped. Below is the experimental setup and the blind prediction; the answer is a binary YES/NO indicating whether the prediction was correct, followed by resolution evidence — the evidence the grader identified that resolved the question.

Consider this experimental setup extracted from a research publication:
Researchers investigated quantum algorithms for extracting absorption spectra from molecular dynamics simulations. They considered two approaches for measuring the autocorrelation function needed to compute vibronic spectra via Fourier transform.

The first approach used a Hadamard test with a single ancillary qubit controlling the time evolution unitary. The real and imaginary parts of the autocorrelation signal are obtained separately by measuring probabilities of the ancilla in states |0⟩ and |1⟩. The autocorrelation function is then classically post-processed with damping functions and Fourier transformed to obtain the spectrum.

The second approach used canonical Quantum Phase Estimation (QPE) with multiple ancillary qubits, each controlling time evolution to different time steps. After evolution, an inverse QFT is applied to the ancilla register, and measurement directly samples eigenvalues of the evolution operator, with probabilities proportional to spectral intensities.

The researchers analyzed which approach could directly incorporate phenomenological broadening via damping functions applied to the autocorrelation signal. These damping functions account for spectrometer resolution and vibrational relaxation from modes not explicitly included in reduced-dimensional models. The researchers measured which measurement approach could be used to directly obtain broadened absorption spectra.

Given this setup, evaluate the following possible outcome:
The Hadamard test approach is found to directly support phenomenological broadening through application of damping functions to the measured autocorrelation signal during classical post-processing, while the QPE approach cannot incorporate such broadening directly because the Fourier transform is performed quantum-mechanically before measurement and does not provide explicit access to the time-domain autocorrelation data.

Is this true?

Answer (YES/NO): YES